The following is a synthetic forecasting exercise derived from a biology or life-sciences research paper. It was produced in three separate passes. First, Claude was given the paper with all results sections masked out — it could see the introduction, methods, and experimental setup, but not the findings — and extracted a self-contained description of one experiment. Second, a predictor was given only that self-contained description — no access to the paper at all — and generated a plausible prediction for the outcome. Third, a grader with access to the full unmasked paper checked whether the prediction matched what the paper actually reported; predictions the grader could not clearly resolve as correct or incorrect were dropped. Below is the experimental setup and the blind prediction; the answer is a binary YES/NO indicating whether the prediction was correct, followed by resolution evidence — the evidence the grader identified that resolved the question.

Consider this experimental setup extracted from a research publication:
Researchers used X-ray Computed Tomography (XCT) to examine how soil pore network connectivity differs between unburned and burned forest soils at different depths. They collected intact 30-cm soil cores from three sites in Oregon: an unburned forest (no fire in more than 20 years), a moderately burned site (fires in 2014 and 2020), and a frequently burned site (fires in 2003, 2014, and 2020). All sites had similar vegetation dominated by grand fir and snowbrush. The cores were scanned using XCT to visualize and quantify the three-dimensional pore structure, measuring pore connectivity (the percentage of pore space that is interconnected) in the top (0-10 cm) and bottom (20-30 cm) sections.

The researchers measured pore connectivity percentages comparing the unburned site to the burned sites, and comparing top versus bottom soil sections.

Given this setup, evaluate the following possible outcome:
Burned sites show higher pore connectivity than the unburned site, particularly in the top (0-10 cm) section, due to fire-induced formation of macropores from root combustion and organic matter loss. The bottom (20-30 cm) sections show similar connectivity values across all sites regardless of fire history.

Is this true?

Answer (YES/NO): NO